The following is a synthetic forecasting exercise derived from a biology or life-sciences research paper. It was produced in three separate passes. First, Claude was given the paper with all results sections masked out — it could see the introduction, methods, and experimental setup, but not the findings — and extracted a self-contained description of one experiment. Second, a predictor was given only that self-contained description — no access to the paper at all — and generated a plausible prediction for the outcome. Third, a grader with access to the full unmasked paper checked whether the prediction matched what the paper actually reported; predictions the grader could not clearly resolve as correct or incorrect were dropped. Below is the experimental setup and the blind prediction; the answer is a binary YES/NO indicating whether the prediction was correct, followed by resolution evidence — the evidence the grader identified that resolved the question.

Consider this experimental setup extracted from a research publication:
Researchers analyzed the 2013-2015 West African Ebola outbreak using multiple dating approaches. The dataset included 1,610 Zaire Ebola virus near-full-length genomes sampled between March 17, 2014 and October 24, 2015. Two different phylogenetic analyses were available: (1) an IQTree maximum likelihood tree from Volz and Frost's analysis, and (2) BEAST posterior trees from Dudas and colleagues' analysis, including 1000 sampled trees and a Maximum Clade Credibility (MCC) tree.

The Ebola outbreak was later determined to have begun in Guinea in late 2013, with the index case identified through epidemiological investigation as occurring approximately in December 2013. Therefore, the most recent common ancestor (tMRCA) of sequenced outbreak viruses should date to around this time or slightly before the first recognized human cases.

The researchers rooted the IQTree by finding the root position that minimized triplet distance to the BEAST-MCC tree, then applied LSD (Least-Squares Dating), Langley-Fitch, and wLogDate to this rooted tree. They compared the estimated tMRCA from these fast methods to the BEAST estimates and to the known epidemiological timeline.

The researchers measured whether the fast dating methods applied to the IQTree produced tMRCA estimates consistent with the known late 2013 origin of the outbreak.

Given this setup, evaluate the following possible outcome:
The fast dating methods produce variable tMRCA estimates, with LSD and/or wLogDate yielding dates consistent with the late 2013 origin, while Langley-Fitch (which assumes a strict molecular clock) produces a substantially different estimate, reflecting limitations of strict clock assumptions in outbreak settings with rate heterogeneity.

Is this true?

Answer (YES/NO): NO